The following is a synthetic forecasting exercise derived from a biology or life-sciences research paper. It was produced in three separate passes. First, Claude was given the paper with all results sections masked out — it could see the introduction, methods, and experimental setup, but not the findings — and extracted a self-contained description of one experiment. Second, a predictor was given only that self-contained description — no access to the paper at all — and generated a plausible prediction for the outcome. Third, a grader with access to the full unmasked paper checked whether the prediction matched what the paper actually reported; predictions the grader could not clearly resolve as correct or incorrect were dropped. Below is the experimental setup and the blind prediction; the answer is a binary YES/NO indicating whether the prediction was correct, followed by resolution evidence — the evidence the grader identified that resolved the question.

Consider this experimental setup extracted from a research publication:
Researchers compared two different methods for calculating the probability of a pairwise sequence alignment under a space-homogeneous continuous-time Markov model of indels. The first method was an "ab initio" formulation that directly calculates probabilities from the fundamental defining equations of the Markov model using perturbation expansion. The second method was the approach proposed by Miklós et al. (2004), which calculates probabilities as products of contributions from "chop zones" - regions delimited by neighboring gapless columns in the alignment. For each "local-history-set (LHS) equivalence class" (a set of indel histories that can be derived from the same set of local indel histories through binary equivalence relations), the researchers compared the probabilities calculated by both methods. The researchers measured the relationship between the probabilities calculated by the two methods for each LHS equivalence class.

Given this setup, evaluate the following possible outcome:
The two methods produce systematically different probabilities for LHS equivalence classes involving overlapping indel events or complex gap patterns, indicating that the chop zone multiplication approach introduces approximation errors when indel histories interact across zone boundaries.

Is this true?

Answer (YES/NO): NO